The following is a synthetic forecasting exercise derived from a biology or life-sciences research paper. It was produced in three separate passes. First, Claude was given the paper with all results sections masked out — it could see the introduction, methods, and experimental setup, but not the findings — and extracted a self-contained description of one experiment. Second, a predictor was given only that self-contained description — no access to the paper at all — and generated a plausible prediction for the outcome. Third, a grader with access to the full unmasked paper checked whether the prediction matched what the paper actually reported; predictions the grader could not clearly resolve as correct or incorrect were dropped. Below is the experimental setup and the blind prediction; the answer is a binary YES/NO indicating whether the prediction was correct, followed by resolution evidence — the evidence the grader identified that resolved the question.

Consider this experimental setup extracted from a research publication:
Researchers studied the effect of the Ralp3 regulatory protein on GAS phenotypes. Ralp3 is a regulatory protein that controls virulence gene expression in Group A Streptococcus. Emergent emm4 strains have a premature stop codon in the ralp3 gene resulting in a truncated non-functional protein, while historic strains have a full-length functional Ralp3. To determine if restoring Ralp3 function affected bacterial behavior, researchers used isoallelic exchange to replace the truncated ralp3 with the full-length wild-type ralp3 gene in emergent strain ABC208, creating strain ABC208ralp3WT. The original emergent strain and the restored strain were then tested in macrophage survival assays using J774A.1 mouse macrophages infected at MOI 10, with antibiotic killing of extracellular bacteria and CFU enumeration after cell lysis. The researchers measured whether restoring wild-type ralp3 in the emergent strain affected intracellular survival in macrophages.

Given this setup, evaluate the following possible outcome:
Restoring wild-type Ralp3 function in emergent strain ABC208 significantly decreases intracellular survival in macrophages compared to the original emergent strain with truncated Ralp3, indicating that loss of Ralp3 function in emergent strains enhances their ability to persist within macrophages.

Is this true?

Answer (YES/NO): NO